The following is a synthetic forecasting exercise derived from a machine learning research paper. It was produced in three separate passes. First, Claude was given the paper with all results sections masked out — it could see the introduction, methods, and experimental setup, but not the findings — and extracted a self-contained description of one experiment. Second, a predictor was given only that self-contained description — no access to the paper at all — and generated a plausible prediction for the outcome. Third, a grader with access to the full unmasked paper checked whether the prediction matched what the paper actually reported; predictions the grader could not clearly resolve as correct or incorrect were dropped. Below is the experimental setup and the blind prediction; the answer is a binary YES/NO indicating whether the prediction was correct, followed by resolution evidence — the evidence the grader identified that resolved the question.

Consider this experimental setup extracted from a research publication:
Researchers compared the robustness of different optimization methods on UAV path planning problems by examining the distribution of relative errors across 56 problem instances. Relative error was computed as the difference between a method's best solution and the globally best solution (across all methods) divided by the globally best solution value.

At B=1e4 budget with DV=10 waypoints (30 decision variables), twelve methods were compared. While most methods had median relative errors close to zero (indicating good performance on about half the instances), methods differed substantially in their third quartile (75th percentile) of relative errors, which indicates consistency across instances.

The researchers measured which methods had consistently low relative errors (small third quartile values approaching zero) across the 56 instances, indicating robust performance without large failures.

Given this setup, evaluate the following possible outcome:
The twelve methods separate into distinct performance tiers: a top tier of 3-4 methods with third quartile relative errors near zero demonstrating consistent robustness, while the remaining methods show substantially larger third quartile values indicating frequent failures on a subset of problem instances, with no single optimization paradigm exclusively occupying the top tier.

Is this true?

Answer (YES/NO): NO